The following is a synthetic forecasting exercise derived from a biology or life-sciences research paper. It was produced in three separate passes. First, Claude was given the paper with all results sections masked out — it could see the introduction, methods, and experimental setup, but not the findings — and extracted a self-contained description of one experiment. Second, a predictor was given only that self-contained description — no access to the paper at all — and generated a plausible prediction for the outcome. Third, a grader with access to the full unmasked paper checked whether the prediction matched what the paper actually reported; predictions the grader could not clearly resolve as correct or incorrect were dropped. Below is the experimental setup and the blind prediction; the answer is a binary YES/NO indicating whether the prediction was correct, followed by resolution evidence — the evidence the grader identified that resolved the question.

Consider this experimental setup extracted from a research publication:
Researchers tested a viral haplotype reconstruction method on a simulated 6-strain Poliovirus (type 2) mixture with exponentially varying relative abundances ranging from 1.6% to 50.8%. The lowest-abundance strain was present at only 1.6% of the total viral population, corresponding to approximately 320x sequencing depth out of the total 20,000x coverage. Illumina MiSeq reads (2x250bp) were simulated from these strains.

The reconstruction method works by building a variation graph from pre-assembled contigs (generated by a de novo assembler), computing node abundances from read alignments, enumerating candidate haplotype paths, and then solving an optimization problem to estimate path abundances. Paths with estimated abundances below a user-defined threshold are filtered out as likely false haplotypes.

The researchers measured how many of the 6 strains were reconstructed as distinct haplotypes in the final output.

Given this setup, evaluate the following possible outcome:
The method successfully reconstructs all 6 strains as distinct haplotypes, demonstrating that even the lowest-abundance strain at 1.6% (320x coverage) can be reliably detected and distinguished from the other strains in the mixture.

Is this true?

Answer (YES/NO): NO